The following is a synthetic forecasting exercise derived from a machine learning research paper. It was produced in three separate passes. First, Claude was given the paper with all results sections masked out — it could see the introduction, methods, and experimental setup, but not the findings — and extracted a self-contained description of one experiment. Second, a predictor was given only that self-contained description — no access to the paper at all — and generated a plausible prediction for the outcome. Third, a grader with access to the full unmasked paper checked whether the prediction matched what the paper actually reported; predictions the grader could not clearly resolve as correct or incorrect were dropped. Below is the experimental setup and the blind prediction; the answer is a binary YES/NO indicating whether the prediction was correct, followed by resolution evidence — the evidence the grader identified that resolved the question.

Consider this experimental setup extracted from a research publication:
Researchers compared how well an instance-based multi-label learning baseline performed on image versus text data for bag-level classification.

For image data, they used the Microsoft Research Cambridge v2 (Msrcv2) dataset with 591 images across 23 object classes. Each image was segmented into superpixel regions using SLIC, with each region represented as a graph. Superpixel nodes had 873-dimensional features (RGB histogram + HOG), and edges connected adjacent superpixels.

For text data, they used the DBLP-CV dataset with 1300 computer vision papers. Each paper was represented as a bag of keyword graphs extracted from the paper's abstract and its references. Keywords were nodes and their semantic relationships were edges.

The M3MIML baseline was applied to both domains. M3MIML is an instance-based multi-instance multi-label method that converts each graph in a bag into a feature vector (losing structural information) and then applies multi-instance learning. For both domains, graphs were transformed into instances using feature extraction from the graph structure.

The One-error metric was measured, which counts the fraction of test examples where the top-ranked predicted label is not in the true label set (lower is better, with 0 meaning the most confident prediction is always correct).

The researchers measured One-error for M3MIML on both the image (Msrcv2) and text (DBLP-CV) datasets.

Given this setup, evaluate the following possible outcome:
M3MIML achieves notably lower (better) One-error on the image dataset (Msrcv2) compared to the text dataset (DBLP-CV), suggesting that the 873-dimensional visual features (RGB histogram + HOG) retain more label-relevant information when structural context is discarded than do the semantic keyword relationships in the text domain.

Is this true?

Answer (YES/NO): YES